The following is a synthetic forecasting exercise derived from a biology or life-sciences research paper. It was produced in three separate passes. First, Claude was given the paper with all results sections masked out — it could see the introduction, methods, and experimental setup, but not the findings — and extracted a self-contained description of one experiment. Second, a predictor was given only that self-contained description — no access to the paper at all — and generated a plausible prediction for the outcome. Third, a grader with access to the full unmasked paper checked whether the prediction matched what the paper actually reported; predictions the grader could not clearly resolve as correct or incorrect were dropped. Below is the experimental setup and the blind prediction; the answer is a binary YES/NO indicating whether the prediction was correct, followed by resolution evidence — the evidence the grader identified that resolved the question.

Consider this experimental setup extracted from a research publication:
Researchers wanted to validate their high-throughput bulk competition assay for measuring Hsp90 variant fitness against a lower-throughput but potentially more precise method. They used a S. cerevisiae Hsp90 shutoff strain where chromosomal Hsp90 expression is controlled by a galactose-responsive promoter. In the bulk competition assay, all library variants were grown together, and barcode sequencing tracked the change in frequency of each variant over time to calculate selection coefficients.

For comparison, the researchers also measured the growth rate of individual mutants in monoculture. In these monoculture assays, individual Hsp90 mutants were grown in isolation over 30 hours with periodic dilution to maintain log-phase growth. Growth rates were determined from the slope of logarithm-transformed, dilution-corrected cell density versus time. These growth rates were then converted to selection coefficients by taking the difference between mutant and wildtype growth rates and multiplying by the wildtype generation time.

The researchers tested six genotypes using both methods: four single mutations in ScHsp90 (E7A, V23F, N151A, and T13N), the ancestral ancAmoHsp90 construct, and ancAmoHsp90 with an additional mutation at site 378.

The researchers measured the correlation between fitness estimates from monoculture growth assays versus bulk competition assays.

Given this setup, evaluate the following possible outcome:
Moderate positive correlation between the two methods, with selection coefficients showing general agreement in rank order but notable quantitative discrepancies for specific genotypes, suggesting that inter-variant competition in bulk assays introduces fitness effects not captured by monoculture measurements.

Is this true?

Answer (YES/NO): NO